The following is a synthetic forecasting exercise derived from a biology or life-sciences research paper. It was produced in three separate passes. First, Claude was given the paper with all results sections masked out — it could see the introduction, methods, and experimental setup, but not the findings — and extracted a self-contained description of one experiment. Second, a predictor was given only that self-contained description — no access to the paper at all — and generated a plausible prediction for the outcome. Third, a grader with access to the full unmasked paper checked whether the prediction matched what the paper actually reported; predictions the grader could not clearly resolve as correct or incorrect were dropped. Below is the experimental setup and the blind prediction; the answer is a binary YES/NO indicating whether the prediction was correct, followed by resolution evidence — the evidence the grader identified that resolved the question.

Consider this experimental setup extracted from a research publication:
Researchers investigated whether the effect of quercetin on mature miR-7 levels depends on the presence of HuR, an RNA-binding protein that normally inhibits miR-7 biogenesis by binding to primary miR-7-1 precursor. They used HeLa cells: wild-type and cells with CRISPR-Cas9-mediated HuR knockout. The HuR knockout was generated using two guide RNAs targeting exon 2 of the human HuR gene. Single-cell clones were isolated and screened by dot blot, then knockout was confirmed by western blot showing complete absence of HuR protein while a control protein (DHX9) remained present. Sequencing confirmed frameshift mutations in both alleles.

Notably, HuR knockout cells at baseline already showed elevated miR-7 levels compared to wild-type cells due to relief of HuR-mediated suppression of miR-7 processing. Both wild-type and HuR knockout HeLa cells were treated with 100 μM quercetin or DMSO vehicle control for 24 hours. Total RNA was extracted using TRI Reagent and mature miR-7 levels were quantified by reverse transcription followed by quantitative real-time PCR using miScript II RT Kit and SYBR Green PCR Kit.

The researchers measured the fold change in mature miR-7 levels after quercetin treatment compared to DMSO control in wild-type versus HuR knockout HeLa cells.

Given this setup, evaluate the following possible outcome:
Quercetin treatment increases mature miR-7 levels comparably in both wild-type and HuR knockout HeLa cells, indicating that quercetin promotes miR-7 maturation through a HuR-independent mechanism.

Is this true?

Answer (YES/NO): NO